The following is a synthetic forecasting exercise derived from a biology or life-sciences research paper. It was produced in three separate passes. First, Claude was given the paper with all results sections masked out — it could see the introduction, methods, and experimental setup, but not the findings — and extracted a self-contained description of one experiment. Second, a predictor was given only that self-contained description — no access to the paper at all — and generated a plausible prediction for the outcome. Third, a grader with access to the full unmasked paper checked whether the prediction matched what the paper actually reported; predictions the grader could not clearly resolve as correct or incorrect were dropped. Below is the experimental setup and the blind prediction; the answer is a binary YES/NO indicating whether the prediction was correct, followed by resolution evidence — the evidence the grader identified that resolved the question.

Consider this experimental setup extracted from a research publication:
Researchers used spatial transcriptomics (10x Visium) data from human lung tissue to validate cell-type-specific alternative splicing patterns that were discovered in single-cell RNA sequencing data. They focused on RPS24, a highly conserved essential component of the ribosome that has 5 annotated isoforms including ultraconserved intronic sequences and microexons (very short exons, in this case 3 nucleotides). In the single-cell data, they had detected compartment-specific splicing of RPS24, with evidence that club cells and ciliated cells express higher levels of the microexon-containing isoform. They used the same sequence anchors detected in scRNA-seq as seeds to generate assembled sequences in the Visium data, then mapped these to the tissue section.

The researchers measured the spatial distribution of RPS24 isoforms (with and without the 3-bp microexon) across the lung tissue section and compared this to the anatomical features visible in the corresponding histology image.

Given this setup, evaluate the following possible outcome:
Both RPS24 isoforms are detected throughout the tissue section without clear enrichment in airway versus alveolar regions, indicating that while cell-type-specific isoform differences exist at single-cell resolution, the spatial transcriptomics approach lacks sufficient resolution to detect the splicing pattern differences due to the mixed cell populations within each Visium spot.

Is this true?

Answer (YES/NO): NO